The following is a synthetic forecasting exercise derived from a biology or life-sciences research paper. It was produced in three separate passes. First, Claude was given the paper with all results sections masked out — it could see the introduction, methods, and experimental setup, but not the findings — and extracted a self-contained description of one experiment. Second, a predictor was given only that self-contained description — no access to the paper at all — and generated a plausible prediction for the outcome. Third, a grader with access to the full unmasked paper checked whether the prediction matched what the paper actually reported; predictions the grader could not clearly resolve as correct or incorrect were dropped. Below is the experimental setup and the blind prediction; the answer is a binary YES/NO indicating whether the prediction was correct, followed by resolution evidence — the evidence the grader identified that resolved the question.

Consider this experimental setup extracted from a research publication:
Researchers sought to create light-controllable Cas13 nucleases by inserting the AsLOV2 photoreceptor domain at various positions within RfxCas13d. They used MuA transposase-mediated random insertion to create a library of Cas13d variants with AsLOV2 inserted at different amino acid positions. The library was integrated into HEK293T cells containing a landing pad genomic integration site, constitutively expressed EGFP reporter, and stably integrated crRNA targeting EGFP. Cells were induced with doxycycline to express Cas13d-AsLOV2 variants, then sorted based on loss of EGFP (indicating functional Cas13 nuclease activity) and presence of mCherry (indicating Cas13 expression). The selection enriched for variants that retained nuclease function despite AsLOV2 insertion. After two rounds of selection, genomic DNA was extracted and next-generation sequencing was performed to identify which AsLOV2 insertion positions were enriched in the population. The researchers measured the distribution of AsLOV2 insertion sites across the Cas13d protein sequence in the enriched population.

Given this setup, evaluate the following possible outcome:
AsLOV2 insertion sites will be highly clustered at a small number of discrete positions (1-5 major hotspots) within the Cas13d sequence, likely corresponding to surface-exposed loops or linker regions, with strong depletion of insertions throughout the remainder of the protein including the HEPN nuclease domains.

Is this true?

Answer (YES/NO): NO